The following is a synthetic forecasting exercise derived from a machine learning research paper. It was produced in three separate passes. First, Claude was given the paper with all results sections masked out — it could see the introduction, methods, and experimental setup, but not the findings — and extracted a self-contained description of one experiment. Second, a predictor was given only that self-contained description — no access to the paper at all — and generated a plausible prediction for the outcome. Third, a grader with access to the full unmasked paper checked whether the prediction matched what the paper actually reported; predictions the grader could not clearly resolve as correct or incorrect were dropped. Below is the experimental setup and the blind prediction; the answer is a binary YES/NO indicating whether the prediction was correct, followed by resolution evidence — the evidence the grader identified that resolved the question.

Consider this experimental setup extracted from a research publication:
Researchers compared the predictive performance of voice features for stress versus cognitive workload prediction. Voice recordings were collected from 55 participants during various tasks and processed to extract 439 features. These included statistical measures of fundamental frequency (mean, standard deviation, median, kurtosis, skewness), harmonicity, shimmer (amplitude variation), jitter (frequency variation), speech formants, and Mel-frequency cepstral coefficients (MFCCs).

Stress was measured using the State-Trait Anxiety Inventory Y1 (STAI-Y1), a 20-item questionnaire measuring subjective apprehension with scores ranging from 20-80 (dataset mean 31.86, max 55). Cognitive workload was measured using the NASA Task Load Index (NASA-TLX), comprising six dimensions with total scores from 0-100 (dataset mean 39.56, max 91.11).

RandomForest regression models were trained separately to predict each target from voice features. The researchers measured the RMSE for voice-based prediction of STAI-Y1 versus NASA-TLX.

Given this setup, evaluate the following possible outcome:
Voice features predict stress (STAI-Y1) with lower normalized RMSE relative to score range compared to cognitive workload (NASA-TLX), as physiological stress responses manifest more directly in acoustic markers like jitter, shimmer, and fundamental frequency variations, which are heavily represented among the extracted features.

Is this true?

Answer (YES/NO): NO